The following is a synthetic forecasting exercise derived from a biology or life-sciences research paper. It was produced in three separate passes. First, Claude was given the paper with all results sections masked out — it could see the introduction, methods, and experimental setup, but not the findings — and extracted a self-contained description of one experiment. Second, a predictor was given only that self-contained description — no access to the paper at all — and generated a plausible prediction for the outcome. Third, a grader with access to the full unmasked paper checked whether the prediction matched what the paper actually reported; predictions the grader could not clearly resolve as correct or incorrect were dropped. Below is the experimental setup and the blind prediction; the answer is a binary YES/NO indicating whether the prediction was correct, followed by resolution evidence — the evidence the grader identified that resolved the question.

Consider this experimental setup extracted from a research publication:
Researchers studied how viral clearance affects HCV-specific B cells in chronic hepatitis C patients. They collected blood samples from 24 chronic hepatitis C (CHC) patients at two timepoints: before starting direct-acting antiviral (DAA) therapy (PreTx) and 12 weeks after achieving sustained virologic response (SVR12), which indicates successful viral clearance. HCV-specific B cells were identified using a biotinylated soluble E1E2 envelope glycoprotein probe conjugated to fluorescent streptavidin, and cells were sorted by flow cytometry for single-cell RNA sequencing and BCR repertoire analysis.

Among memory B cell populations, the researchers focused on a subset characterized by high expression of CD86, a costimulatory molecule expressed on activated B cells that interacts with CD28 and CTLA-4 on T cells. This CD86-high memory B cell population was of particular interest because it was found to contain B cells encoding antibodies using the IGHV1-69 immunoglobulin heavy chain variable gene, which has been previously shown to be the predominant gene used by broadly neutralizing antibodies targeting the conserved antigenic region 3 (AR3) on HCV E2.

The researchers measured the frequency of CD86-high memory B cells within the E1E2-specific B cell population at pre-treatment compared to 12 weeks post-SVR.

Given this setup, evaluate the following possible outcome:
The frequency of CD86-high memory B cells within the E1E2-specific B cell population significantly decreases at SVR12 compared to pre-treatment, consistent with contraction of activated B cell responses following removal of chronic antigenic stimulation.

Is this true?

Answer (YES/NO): YES